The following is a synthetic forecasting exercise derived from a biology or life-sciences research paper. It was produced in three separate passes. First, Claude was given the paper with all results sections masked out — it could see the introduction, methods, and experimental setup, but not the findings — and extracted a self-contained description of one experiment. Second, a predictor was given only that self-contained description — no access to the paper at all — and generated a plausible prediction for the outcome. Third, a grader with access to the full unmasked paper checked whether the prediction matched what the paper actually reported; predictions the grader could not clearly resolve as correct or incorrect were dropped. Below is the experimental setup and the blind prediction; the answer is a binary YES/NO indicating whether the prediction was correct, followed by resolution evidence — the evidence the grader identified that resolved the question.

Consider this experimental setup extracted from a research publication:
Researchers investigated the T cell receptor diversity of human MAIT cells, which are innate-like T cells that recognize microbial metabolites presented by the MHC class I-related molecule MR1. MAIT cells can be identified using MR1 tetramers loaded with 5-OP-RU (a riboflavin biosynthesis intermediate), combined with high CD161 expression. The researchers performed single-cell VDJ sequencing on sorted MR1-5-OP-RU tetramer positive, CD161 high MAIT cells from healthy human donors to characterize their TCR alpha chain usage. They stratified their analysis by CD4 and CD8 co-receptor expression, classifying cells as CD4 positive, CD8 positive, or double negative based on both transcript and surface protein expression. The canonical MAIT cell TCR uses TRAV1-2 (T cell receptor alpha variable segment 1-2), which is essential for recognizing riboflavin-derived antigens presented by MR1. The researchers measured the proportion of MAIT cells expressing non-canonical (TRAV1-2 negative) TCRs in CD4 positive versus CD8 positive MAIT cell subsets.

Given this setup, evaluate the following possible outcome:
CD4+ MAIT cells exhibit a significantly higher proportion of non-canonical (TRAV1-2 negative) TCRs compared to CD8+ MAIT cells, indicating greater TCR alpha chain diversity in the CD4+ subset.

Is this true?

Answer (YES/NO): YES